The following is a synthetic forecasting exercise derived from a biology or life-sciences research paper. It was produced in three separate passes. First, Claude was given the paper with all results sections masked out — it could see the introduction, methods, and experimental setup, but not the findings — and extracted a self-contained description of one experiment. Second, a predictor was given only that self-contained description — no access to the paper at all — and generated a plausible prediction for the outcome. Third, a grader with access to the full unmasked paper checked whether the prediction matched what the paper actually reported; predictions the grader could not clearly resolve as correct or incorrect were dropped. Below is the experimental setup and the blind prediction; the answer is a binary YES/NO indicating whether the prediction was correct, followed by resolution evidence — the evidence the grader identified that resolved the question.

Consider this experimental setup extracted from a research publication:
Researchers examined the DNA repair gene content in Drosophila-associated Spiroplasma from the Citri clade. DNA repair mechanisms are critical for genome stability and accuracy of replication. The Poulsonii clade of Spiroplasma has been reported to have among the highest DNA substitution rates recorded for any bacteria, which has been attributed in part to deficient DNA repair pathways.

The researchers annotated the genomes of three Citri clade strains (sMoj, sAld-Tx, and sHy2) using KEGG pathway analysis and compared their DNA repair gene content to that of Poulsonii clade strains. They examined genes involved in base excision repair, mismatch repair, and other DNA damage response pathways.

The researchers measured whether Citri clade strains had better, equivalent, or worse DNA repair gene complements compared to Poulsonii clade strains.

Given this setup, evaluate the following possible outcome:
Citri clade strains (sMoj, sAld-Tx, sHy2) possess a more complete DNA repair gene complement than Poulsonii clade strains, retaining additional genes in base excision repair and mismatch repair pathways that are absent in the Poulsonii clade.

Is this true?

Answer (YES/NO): NO